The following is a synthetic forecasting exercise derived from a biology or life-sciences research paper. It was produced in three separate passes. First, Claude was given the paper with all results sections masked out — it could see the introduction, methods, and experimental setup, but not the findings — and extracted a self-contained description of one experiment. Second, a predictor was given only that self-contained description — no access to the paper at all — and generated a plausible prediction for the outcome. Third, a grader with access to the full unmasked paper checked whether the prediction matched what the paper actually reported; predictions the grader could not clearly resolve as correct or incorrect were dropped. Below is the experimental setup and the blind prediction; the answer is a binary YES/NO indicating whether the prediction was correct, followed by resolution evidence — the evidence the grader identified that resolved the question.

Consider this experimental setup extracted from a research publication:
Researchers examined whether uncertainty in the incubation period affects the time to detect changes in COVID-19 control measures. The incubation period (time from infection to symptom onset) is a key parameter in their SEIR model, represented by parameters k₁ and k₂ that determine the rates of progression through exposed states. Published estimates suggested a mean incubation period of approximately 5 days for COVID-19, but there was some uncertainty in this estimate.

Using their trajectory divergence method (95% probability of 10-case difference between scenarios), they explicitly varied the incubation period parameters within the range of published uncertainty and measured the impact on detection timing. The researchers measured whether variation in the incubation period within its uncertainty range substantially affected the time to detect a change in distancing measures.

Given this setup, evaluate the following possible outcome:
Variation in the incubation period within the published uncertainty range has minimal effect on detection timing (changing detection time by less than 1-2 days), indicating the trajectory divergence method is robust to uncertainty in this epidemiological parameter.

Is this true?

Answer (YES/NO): YES